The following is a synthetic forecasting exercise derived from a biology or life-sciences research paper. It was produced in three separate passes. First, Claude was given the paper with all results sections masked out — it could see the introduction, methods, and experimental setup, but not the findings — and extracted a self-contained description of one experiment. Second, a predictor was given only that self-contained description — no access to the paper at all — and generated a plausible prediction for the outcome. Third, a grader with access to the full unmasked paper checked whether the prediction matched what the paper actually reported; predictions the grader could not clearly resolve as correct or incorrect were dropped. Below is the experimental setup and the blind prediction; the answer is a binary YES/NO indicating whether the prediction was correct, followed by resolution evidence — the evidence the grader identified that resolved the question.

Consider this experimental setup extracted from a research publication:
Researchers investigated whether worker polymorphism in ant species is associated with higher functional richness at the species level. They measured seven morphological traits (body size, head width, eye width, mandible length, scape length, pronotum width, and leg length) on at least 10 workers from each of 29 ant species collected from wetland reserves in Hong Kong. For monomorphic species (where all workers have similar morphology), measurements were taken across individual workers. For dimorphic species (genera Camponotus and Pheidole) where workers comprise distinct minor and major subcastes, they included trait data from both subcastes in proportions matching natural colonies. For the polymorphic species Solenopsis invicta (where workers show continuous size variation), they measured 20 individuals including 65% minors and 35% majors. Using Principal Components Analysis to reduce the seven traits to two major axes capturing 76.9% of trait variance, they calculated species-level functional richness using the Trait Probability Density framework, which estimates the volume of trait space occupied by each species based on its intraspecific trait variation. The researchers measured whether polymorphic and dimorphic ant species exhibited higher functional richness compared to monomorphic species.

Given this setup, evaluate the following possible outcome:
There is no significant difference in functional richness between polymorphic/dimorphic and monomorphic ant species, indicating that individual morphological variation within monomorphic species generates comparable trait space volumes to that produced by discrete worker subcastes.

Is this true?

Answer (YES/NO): NO